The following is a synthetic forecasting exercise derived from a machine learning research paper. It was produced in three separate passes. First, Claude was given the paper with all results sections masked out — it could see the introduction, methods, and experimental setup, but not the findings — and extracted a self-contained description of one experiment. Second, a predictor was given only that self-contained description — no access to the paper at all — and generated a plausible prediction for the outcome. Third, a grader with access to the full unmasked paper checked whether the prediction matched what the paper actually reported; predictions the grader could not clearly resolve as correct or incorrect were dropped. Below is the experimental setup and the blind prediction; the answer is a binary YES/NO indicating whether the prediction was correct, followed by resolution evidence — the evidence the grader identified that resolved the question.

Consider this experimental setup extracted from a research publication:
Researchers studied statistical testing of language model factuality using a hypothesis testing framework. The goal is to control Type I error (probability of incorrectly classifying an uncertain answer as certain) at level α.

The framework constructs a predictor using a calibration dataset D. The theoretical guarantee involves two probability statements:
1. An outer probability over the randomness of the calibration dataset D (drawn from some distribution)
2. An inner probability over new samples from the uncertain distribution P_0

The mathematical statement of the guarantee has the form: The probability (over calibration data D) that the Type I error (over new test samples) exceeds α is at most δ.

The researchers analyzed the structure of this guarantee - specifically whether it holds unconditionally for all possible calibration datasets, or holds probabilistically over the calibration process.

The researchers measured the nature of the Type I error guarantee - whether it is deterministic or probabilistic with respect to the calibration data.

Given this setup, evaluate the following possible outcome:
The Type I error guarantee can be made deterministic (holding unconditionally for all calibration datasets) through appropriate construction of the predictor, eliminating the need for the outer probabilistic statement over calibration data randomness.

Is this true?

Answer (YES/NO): NO